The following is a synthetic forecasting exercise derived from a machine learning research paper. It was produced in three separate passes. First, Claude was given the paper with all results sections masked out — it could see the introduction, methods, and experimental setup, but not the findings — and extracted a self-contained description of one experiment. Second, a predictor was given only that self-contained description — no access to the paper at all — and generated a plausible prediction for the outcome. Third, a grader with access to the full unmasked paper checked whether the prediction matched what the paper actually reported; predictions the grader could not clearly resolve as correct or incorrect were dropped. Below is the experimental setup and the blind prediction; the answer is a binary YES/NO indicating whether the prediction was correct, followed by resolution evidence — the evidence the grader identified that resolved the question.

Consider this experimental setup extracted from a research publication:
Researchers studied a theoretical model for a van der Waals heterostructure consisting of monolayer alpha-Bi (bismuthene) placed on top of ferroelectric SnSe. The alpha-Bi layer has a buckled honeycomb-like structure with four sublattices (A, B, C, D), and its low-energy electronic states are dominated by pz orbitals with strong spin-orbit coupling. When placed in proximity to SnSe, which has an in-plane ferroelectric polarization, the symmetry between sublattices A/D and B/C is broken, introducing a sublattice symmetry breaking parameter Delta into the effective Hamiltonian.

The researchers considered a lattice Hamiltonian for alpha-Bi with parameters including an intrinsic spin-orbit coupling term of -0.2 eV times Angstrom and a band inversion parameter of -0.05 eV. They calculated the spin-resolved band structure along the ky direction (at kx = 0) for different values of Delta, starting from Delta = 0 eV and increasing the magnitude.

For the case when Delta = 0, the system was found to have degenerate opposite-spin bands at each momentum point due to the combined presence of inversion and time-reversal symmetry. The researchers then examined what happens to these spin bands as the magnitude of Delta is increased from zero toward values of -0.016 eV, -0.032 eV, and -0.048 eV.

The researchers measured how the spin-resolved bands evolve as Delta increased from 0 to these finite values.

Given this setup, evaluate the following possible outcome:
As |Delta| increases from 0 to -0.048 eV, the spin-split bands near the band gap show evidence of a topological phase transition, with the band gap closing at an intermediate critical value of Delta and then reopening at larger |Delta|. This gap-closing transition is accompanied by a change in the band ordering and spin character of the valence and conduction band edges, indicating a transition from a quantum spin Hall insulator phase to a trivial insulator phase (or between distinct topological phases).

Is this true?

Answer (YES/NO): YES